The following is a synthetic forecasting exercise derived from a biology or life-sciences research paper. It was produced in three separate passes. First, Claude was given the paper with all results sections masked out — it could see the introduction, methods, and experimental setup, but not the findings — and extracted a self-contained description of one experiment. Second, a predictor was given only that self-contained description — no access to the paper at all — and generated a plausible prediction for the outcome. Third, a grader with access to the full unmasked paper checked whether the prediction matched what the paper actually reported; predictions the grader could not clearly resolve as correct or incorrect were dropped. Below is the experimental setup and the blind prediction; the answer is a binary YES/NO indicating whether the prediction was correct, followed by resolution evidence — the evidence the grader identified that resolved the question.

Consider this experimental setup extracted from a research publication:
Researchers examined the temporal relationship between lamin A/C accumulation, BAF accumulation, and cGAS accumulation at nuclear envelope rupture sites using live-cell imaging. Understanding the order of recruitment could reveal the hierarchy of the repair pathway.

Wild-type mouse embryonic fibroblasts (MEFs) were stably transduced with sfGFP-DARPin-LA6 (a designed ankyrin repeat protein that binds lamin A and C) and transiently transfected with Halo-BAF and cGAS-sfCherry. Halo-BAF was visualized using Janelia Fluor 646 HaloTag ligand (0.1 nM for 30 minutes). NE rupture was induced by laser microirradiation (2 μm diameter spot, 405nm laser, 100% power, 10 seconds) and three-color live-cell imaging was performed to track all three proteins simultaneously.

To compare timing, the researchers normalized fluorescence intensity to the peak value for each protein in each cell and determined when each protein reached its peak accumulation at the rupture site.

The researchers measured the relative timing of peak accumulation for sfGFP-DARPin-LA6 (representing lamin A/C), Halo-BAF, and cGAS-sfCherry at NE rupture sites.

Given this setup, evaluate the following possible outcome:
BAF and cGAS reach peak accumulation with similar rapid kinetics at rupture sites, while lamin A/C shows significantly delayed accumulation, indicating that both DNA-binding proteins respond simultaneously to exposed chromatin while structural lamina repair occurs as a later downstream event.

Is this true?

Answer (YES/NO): NO